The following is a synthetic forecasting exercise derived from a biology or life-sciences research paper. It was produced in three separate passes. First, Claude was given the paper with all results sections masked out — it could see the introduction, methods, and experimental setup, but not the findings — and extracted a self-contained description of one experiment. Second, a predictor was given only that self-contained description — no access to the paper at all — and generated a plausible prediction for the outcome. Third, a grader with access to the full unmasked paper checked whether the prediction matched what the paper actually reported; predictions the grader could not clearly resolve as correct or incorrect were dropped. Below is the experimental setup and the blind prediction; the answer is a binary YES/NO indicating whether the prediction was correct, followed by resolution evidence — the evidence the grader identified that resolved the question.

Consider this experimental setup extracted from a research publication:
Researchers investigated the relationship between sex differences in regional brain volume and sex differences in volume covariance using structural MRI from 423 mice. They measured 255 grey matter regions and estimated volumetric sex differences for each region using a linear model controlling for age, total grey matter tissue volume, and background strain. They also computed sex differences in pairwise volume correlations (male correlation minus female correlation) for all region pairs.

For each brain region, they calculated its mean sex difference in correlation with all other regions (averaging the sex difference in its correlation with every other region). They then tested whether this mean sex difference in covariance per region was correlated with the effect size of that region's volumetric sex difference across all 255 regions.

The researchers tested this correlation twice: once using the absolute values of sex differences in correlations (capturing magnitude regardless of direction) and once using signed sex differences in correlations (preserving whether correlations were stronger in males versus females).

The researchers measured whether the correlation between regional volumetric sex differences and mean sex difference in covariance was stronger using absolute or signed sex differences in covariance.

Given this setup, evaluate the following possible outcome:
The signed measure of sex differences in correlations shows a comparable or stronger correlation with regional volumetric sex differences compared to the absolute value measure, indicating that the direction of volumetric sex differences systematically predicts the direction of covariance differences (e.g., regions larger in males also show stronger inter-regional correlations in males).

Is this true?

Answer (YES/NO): NO